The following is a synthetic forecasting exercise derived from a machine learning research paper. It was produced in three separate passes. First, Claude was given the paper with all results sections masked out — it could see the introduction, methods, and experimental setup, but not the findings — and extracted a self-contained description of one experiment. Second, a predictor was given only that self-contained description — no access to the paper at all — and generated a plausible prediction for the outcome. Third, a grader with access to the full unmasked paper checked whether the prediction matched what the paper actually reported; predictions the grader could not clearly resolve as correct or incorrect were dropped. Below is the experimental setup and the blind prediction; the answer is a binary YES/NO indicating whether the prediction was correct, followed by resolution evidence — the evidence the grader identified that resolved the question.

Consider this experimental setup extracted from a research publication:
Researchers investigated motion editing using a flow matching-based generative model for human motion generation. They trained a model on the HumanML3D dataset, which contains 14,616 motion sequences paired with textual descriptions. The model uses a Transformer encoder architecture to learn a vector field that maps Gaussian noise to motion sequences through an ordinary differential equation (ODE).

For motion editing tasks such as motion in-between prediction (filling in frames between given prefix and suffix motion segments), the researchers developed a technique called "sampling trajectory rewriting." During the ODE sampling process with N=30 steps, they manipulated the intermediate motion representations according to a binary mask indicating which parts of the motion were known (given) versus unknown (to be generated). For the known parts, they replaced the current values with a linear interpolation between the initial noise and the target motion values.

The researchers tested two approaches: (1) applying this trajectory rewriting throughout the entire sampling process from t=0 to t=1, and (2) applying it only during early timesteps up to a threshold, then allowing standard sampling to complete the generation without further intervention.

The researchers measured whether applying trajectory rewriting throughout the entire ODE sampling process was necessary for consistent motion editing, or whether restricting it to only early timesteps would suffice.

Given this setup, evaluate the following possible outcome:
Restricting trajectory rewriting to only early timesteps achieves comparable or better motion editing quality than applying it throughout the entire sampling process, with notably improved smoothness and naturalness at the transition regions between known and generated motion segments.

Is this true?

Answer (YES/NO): NO